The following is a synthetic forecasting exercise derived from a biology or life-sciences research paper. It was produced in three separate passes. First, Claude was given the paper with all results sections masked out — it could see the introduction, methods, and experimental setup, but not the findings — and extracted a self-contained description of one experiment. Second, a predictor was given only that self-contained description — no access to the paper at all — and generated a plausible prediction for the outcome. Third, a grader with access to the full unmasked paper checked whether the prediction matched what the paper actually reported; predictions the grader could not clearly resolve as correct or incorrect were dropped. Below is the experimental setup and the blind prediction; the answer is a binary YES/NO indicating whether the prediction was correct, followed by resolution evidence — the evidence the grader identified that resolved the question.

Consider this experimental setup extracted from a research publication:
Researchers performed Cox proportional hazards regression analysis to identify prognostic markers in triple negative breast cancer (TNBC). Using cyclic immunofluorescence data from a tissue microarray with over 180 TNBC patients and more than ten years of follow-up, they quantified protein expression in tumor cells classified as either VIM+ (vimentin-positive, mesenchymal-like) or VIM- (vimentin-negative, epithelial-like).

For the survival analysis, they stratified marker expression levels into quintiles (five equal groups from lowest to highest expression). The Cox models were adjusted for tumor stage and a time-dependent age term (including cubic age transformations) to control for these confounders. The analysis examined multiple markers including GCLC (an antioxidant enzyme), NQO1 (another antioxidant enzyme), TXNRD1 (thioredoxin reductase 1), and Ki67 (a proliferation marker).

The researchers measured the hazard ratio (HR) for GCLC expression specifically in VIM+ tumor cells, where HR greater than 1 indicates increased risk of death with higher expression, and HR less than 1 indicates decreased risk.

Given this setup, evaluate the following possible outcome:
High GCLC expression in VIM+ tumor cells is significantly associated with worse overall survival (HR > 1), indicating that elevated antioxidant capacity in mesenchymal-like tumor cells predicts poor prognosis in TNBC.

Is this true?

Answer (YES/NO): NO